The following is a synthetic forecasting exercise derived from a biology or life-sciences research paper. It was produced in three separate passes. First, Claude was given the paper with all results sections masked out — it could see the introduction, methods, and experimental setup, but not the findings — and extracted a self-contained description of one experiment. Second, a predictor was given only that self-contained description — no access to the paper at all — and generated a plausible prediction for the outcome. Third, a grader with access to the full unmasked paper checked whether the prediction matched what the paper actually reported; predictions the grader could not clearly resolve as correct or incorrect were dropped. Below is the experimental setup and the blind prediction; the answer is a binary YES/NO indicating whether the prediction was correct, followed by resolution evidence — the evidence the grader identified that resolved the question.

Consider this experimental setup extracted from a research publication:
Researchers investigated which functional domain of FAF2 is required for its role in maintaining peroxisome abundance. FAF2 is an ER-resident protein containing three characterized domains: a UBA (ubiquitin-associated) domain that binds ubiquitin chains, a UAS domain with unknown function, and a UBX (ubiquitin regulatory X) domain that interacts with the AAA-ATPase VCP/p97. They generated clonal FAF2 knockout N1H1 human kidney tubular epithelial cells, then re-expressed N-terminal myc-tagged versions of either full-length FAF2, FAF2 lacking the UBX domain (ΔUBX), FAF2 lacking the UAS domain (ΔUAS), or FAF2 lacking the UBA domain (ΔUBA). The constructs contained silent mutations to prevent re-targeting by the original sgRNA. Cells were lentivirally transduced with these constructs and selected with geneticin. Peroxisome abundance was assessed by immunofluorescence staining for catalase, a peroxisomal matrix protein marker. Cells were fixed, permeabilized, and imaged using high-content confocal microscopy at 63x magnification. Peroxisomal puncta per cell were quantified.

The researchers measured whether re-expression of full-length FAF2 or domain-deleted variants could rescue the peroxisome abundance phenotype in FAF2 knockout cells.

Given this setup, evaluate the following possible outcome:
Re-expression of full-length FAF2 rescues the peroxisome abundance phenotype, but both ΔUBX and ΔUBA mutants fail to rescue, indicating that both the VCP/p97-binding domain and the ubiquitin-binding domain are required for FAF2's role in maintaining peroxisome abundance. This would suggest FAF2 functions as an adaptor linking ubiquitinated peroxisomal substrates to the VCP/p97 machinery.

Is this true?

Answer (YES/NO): NO